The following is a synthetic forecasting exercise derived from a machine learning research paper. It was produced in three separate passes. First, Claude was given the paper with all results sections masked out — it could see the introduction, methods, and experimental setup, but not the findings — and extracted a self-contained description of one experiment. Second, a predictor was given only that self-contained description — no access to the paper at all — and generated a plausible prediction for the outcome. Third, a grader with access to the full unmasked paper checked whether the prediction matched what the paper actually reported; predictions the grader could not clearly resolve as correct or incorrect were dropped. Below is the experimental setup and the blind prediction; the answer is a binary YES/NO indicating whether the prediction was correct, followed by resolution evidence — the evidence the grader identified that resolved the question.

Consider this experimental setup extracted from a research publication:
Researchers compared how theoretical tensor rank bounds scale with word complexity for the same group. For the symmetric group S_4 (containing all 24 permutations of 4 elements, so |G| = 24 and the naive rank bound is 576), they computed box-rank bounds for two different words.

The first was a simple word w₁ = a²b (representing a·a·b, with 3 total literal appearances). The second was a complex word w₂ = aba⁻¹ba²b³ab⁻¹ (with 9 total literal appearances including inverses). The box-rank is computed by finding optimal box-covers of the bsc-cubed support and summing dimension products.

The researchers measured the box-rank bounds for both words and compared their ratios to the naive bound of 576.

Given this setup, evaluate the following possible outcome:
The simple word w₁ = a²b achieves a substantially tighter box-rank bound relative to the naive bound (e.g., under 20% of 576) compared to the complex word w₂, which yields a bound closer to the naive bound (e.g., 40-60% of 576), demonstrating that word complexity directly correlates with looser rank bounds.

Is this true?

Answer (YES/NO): NO